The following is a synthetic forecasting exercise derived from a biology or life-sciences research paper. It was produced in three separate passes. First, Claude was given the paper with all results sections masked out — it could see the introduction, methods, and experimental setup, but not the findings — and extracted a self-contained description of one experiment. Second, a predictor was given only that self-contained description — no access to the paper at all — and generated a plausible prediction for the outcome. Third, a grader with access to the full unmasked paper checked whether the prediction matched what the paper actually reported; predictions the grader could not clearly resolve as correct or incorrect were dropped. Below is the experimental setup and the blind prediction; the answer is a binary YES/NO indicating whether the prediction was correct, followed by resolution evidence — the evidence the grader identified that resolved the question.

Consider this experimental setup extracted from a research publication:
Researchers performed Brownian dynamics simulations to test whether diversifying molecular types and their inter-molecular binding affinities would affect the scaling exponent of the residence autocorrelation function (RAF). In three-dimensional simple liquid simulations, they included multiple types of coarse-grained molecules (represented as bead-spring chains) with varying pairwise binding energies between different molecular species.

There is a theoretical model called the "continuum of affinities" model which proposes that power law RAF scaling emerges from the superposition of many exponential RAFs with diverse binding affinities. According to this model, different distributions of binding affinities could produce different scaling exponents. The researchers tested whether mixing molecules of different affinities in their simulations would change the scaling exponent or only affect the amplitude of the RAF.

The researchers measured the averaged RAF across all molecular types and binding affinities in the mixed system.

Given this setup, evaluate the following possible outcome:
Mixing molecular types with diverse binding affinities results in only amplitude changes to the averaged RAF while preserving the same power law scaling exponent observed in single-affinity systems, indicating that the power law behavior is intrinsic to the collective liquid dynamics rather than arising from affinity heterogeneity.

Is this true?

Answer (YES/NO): YES